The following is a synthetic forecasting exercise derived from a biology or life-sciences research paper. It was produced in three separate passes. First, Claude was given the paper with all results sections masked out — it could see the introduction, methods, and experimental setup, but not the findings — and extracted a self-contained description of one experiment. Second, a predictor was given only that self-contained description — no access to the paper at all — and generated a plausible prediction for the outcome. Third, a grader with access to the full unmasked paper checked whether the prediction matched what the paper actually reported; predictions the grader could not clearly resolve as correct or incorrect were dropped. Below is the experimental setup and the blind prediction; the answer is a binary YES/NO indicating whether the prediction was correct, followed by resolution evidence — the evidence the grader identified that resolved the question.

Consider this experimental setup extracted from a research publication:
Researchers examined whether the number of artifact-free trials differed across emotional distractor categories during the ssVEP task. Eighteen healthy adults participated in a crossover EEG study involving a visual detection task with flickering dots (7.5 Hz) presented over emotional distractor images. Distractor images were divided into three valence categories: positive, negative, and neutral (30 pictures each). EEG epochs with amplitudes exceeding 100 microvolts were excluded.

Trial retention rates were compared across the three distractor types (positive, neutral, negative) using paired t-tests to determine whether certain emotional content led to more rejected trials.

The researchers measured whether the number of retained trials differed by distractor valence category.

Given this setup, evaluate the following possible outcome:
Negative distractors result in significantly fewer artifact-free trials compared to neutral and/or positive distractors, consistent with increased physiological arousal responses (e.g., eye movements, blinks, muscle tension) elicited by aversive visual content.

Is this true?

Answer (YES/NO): NO